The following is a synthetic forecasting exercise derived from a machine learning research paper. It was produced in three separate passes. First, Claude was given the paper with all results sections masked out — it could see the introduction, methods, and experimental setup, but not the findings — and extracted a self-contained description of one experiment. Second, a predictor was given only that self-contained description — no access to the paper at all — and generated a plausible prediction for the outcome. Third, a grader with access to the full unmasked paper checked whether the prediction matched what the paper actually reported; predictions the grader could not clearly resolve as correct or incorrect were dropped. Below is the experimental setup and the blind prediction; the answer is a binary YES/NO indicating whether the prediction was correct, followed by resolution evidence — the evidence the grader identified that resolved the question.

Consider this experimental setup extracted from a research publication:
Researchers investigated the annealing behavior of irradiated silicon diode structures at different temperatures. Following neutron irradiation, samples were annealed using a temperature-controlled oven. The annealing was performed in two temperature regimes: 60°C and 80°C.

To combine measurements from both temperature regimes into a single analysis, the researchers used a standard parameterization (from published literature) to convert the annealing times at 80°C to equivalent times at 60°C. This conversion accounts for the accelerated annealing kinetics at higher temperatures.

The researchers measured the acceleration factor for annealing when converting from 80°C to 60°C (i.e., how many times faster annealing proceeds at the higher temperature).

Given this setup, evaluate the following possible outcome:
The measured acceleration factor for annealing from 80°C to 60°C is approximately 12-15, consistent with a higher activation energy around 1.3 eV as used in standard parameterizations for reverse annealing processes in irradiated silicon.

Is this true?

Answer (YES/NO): YES